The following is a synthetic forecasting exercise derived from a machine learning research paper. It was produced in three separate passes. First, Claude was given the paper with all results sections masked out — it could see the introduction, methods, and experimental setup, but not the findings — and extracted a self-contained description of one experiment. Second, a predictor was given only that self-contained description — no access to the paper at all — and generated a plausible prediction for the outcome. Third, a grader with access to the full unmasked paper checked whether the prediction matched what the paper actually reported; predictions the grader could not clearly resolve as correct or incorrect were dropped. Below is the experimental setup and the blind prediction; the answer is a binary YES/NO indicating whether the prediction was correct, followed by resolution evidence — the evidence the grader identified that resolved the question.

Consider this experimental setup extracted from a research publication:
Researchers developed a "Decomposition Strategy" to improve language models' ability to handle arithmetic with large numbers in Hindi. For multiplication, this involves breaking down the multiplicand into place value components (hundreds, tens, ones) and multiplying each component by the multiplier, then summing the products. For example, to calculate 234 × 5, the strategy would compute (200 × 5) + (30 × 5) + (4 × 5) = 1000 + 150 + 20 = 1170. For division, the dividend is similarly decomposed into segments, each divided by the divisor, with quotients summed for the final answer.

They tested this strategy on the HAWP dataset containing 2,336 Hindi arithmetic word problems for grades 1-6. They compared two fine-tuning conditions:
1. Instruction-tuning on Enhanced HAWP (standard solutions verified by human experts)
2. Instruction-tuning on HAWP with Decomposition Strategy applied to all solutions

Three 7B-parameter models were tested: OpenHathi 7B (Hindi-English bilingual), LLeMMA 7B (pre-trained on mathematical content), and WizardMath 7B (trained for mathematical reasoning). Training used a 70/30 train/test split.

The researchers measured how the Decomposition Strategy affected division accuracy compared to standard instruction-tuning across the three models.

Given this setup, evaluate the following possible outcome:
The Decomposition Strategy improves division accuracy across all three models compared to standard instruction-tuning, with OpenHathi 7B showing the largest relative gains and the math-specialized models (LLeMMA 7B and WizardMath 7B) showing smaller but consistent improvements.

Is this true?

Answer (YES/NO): YES